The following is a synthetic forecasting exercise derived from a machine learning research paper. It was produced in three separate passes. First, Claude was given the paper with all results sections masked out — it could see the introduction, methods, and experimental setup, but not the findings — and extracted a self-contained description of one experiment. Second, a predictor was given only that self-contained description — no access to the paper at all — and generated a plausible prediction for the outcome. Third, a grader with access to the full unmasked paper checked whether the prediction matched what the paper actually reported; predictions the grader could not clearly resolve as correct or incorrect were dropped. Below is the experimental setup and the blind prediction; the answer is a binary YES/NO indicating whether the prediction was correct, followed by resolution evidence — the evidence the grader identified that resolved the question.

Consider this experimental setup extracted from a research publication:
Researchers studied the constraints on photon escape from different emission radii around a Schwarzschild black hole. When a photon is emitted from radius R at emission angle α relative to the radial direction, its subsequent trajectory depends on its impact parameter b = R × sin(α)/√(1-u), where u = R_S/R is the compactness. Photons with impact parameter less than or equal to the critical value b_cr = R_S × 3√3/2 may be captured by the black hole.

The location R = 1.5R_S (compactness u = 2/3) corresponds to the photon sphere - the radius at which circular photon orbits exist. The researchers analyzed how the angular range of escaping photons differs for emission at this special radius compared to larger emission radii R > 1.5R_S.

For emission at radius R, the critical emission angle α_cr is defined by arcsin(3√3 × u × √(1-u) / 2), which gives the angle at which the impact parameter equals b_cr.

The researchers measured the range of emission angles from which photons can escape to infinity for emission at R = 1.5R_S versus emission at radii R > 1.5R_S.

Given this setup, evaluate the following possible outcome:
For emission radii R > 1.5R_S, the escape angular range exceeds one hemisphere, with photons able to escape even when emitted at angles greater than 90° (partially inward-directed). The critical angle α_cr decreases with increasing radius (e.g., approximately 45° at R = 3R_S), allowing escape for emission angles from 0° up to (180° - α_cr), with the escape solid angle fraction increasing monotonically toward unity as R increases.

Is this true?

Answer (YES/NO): YES